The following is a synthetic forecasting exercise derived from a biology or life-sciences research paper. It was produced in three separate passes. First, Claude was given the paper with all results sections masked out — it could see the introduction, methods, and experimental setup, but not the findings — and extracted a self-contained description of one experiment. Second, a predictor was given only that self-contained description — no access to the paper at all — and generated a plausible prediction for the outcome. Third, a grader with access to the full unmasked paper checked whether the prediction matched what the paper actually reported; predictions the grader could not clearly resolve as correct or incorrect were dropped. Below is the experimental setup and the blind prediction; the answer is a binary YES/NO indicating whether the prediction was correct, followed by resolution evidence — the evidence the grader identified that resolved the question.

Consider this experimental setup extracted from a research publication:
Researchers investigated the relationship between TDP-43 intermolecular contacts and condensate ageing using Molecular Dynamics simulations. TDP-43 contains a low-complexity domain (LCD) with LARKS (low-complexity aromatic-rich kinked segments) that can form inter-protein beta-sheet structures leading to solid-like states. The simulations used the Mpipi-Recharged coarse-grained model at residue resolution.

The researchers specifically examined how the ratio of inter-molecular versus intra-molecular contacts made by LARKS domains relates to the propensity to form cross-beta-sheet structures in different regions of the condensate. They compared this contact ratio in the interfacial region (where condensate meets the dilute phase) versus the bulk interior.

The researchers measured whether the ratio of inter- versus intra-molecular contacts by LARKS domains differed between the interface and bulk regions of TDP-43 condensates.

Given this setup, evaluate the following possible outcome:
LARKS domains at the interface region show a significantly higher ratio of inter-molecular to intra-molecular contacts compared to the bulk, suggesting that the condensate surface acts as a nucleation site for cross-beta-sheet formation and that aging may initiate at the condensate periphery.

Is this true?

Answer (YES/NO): NO